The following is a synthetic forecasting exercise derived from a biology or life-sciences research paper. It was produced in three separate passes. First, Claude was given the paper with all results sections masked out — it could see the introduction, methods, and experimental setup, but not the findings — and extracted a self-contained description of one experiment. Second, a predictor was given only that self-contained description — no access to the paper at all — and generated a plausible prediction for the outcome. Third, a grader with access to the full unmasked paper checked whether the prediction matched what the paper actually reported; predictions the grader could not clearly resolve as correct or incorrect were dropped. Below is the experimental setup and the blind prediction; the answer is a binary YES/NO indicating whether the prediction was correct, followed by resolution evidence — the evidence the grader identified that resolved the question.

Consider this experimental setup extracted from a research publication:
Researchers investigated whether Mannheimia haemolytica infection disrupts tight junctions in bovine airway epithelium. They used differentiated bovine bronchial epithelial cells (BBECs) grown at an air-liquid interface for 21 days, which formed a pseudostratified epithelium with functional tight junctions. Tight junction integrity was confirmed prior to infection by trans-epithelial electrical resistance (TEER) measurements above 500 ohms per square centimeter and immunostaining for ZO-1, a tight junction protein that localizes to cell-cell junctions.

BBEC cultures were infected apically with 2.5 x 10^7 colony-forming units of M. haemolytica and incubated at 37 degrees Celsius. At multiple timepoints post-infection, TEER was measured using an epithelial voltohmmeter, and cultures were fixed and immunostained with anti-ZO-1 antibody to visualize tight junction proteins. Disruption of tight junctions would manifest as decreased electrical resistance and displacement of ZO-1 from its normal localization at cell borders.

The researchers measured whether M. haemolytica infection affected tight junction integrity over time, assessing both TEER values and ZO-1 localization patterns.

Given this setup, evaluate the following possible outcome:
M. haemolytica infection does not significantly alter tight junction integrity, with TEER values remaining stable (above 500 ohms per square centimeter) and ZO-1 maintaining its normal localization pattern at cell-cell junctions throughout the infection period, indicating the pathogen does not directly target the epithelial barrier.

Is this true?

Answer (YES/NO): NO